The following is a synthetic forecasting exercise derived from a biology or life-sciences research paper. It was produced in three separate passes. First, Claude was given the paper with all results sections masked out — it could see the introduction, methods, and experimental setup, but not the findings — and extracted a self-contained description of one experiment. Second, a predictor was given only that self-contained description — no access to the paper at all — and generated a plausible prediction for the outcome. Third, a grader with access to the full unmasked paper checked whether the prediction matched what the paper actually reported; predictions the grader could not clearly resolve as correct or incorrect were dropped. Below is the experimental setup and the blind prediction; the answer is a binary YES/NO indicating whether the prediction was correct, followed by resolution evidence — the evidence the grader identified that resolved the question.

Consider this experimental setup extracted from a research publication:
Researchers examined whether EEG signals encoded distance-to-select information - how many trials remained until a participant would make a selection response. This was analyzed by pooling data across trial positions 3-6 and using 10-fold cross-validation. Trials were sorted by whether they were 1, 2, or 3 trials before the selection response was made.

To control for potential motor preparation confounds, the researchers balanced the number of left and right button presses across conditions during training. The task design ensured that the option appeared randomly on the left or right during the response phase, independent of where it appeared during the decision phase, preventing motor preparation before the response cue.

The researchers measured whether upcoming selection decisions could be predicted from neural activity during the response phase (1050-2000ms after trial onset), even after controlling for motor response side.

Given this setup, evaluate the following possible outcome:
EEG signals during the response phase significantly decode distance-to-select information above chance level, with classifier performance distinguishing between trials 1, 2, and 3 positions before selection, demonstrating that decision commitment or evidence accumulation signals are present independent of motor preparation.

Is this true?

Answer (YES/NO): YES